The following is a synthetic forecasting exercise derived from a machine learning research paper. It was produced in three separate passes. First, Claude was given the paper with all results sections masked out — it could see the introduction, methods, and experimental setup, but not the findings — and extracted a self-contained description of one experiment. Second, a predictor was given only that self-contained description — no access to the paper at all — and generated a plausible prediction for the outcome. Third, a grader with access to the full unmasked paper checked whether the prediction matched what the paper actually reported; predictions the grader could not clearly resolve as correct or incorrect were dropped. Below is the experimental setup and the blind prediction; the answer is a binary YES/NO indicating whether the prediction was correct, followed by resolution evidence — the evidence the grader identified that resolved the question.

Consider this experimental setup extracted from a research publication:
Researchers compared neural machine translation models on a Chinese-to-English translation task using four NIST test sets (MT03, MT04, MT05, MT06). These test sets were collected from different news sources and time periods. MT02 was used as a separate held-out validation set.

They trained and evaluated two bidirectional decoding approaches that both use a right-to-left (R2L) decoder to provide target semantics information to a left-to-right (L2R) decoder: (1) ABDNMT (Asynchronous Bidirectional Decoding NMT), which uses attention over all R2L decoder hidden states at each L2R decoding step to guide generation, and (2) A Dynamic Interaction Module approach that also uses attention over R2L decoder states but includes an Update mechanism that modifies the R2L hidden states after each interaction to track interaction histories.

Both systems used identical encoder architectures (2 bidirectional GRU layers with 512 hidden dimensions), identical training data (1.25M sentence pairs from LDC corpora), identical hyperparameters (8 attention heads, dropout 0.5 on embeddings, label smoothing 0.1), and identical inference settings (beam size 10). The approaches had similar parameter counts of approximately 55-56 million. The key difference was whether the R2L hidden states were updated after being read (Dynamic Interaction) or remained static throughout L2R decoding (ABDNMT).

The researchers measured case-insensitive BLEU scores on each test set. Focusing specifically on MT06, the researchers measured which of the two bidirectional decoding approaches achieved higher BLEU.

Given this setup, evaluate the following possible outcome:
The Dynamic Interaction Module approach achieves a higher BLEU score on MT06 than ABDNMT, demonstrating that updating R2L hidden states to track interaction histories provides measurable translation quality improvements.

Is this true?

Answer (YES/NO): NO